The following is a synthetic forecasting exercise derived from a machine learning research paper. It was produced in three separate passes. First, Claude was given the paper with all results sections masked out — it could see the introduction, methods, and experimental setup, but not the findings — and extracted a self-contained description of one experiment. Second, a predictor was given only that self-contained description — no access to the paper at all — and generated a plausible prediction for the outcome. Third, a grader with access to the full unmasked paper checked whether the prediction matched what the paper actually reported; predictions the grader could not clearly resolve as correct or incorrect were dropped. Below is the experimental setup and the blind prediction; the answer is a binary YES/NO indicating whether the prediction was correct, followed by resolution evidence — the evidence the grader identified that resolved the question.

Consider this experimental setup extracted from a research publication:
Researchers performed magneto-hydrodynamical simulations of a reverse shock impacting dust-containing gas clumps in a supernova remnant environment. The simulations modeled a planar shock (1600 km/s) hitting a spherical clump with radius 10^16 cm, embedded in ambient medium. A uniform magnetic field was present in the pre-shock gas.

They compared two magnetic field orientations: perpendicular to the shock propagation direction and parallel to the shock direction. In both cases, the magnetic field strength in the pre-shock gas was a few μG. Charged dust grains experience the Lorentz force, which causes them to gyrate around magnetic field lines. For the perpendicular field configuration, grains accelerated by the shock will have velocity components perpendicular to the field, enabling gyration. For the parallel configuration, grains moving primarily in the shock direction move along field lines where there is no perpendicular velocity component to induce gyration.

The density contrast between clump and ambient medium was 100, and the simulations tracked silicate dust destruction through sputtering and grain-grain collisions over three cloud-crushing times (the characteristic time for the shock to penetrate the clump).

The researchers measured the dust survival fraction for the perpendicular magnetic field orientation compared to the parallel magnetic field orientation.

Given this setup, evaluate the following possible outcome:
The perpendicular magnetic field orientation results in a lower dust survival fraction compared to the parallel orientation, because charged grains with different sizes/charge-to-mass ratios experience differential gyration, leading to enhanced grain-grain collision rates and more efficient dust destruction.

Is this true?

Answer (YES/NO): YES